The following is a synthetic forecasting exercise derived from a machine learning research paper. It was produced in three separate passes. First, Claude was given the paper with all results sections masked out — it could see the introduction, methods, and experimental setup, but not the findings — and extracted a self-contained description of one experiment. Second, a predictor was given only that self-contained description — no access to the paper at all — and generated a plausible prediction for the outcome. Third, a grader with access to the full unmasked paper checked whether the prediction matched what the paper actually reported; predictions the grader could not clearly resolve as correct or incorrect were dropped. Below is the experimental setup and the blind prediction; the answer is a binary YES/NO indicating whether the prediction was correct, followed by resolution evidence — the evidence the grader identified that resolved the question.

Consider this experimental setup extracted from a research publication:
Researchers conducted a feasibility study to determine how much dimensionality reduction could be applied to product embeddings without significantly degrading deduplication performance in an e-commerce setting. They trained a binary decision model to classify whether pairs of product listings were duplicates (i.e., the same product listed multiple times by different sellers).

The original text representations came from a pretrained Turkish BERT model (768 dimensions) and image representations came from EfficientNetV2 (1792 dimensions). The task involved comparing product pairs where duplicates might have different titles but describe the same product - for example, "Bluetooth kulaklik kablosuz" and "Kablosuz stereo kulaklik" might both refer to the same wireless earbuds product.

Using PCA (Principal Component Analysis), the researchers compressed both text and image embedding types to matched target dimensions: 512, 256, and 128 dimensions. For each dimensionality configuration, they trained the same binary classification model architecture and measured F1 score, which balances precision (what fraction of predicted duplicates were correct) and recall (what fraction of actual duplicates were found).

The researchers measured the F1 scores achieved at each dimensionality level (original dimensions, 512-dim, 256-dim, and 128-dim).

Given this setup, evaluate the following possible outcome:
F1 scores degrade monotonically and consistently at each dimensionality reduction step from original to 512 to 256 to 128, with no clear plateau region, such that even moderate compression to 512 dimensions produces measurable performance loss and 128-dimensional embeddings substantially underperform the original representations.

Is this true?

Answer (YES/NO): NO